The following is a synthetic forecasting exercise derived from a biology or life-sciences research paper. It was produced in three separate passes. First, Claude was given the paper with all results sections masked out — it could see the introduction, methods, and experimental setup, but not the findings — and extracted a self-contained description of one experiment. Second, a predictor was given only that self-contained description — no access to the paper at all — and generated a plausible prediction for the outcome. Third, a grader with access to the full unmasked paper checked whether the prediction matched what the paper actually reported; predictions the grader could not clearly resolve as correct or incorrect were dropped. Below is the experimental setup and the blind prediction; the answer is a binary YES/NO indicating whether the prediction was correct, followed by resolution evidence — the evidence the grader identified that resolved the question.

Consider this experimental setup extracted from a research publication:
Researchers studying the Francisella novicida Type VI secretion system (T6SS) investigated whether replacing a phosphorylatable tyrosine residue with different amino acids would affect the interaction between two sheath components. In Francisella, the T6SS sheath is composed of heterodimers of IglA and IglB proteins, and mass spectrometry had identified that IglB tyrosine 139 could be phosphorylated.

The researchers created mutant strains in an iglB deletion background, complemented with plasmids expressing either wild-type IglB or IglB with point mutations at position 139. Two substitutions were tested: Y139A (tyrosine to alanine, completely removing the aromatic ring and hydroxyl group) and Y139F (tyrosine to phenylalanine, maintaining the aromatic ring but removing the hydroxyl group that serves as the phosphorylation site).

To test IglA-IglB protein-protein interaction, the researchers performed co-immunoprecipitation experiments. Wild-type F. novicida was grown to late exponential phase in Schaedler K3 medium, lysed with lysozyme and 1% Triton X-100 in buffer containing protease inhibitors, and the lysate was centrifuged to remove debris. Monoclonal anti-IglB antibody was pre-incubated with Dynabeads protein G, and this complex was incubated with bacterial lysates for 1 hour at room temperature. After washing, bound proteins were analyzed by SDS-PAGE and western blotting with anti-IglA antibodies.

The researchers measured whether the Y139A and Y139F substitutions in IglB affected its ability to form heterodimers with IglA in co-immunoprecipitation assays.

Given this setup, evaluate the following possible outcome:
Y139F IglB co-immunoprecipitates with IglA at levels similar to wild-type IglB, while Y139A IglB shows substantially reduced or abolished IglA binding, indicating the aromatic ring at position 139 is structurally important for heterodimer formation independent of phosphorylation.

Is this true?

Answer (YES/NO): NO